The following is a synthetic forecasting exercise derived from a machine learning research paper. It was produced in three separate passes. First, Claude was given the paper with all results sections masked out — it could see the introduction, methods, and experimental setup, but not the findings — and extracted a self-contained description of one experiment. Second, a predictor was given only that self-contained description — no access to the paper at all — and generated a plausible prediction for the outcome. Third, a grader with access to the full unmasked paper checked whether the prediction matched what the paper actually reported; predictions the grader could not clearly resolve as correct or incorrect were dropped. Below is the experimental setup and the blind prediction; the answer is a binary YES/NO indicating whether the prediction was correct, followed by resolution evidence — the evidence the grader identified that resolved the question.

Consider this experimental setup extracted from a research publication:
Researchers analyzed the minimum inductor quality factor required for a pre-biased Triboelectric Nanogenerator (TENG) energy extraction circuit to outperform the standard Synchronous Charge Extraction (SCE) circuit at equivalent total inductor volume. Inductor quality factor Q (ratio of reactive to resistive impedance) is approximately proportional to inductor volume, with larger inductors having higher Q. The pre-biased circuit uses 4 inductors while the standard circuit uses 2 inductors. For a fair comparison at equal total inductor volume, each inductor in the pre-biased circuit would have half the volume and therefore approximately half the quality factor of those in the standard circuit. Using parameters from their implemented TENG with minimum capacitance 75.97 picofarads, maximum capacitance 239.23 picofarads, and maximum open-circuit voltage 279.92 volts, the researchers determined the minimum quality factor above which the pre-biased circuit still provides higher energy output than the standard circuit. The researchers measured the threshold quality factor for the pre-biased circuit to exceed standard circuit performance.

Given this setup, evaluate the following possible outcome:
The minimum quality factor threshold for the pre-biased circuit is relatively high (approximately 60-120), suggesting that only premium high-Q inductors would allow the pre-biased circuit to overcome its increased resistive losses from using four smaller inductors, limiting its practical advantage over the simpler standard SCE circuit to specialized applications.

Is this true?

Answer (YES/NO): NO